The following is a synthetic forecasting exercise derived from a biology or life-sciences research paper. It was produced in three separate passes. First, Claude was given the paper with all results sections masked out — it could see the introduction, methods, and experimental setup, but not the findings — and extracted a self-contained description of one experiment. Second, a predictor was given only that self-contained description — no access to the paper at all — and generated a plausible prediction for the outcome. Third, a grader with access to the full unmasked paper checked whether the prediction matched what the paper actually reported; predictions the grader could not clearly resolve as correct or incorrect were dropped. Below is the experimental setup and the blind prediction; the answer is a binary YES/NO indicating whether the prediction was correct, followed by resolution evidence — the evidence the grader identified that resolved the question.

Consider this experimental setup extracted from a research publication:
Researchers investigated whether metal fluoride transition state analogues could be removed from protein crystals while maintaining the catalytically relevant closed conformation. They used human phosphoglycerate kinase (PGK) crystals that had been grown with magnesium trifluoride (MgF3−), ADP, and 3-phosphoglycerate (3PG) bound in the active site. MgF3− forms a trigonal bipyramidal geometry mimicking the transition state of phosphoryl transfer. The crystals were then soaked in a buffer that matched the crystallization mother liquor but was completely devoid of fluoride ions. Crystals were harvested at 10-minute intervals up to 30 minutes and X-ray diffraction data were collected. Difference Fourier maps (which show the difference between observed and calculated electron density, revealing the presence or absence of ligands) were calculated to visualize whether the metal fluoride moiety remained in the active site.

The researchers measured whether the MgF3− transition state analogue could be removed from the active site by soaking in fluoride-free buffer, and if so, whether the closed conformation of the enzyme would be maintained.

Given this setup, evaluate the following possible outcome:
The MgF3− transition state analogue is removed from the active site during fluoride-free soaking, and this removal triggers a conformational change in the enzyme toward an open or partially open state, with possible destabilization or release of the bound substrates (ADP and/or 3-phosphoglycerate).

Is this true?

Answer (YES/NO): NO